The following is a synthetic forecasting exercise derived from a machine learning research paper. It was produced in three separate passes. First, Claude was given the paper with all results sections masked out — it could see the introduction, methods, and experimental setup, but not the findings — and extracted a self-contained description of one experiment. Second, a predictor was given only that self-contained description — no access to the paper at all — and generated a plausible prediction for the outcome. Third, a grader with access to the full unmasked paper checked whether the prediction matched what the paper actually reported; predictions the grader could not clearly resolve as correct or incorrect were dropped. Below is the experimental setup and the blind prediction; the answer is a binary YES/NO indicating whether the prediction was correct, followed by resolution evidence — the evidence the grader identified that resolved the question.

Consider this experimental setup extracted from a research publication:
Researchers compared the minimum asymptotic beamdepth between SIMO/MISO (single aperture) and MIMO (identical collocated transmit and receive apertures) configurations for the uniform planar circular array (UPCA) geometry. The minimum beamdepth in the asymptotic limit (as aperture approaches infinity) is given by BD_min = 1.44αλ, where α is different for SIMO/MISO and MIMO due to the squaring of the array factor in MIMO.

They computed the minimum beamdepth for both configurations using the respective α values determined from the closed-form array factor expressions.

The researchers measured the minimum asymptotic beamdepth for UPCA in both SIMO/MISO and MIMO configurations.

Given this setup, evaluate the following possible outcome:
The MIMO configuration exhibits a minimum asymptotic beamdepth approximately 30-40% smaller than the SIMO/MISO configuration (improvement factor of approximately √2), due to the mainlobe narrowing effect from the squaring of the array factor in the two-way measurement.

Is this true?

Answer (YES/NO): NO